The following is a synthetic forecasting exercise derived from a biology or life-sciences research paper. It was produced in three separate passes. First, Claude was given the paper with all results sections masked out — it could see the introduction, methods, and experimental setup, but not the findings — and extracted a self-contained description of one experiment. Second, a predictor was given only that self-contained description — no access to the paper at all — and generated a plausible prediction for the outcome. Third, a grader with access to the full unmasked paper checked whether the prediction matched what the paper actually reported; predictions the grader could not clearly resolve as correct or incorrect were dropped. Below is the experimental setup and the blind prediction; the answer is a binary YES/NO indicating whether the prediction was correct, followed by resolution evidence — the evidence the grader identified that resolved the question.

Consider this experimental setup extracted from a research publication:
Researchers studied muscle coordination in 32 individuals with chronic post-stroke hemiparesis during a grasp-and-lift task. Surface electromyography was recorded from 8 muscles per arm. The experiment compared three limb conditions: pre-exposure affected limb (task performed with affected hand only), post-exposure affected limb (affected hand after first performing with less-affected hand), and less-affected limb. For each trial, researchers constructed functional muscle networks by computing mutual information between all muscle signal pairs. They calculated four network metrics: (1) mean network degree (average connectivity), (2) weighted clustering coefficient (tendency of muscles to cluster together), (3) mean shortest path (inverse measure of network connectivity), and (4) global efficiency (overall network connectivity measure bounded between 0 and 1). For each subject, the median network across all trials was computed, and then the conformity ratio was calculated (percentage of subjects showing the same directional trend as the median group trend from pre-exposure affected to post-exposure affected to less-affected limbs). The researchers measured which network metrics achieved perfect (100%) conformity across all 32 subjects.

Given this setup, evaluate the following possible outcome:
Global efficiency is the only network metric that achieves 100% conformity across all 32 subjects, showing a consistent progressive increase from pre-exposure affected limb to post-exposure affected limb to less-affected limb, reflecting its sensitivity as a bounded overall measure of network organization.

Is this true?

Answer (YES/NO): NO